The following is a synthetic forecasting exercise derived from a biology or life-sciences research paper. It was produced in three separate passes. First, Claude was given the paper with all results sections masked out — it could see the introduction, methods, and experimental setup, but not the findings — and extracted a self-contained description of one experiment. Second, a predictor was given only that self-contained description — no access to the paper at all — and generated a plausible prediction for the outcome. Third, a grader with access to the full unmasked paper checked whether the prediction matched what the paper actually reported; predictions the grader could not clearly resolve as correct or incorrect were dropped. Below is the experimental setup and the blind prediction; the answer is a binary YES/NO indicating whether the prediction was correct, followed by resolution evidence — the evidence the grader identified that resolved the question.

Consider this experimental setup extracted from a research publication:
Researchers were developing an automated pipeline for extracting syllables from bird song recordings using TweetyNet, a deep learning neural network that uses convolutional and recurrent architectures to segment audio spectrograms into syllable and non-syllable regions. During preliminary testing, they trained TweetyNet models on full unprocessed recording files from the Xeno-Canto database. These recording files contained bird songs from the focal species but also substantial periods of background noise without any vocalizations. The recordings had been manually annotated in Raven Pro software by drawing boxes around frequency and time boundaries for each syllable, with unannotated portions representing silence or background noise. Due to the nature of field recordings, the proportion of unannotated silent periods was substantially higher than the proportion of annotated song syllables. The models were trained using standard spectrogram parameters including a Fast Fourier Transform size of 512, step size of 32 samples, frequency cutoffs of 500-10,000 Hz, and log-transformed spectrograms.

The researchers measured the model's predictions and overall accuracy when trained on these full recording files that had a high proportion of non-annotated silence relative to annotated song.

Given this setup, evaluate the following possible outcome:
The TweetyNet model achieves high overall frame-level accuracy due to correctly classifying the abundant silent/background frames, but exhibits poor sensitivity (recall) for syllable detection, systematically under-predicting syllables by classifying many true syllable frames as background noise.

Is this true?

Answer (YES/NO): YES